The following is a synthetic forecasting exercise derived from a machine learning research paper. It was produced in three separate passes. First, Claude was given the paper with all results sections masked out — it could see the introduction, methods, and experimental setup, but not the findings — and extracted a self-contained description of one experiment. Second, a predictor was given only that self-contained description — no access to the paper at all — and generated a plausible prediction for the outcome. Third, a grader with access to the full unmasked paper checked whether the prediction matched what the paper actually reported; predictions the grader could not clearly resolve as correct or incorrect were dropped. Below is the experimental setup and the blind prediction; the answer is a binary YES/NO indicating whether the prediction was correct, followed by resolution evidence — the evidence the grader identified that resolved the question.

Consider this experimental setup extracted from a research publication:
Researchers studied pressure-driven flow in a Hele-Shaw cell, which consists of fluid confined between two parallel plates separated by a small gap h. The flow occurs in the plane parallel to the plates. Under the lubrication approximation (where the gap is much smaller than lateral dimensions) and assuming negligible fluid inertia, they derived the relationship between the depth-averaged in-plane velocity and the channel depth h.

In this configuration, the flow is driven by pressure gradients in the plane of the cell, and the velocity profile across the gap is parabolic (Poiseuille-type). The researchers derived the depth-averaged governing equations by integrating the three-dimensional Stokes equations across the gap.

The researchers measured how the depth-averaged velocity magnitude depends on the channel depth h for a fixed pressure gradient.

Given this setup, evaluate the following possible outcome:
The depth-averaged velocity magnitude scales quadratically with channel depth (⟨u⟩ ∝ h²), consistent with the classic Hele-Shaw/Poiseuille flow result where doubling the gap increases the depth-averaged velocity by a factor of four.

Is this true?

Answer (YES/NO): YES